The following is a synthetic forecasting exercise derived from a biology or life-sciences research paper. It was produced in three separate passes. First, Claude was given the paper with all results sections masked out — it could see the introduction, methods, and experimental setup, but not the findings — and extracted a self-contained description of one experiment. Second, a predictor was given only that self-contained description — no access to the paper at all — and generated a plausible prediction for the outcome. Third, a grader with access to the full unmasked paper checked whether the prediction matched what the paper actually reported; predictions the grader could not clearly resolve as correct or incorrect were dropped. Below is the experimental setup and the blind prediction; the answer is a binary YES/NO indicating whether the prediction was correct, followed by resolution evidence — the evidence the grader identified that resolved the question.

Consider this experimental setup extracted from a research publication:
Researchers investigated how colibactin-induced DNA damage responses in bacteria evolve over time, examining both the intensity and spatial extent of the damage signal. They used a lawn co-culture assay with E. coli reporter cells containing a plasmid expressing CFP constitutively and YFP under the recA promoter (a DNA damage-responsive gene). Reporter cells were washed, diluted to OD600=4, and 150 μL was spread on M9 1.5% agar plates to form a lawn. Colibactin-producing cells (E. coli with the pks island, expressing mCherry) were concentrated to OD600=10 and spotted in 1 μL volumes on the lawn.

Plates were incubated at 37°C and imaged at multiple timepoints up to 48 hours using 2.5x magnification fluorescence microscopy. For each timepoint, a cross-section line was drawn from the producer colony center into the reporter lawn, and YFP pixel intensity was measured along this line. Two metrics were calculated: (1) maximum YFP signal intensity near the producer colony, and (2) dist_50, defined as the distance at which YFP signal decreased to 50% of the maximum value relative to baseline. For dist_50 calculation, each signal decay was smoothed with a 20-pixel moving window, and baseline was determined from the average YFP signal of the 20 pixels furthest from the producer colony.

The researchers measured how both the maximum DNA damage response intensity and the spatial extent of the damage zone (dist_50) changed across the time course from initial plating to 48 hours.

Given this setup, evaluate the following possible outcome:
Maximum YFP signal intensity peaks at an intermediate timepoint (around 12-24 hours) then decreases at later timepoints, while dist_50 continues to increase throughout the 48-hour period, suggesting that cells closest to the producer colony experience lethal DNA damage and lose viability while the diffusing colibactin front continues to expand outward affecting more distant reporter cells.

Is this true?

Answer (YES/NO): NO